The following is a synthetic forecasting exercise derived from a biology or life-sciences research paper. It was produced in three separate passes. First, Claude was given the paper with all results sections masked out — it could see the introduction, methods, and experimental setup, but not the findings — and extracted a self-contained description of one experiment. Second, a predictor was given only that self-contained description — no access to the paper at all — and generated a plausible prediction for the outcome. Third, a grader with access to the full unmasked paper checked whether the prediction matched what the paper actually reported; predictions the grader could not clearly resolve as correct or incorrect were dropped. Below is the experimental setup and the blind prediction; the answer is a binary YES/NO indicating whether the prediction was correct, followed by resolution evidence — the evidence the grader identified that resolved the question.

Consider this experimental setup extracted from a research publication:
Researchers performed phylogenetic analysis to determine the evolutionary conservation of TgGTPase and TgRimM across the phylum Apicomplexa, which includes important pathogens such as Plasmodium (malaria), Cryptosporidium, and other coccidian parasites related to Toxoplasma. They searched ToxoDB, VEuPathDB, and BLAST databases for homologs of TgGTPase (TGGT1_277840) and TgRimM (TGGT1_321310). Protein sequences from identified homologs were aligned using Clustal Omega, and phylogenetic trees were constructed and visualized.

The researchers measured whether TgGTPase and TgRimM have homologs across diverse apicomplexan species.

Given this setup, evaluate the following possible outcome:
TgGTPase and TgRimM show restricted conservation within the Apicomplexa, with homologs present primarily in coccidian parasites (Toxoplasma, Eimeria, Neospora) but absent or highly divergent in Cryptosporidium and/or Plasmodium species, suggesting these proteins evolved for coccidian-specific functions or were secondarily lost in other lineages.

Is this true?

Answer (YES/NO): NO